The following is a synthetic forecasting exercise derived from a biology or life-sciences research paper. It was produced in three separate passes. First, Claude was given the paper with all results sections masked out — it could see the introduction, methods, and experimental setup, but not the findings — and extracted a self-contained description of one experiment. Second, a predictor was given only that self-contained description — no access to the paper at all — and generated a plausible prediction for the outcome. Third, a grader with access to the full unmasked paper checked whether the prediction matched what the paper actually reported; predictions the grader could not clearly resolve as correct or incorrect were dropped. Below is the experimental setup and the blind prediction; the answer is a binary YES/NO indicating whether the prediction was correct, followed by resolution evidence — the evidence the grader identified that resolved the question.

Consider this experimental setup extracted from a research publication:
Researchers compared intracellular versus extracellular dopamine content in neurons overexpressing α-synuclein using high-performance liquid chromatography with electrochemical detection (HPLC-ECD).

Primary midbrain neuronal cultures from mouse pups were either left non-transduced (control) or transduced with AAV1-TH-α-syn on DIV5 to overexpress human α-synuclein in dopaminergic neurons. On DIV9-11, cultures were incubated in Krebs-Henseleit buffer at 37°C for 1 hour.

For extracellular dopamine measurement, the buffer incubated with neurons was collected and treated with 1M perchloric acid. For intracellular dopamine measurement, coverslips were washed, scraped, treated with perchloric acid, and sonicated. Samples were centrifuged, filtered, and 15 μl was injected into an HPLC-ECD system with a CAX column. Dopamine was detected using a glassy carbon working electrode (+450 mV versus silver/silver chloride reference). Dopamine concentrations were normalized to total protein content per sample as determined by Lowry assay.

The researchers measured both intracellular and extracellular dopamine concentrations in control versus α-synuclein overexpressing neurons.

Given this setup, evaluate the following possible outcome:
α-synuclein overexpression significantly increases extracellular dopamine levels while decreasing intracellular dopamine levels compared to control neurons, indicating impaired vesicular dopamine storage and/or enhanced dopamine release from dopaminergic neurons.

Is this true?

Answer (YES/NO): NO